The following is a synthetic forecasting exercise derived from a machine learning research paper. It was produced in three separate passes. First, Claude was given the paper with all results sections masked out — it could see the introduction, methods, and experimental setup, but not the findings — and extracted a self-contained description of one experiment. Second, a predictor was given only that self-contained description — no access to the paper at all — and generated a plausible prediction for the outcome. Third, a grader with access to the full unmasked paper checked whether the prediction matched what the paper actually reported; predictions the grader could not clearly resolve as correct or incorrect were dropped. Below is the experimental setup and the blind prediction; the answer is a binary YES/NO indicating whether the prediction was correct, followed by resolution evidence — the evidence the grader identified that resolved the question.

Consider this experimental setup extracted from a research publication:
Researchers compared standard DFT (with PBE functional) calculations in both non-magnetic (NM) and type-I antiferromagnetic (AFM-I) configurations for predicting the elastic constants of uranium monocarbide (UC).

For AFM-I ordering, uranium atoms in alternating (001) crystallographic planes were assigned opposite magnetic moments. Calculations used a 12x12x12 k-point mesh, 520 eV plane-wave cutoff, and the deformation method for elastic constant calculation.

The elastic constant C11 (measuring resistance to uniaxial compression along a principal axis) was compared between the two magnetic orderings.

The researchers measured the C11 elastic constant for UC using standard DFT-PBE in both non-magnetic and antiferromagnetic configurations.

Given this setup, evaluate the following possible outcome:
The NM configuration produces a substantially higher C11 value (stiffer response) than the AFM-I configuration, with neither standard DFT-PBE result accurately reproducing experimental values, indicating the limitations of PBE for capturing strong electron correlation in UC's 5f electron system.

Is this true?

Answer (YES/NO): NO